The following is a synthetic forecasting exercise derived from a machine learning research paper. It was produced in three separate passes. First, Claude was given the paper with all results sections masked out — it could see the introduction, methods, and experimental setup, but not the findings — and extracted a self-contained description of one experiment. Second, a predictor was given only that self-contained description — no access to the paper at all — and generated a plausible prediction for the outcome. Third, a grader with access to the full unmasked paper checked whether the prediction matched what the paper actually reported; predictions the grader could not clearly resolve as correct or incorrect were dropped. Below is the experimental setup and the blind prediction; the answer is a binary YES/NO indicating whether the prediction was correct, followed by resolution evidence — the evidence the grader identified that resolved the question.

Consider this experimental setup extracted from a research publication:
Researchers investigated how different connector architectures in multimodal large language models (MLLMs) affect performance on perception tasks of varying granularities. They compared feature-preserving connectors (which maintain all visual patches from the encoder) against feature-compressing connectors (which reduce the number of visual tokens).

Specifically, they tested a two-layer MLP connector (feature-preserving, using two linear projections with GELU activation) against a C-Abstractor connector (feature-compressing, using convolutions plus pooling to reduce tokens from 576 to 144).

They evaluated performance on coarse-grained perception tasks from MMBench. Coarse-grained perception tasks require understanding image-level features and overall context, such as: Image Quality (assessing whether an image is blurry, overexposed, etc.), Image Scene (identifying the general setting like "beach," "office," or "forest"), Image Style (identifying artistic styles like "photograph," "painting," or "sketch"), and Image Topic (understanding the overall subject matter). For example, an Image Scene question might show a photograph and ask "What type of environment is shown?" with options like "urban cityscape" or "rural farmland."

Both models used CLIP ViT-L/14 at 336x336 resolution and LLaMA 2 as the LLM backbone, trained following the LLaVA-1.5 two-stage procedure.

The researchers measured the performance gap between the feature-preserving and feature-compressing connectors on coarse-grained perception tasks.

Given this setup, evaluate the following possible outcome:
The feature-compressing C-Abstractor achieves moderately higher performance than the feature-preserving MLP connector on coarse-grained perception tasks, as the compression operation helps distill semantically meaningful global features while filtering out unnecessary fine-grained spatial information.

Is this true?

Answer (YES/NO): NO